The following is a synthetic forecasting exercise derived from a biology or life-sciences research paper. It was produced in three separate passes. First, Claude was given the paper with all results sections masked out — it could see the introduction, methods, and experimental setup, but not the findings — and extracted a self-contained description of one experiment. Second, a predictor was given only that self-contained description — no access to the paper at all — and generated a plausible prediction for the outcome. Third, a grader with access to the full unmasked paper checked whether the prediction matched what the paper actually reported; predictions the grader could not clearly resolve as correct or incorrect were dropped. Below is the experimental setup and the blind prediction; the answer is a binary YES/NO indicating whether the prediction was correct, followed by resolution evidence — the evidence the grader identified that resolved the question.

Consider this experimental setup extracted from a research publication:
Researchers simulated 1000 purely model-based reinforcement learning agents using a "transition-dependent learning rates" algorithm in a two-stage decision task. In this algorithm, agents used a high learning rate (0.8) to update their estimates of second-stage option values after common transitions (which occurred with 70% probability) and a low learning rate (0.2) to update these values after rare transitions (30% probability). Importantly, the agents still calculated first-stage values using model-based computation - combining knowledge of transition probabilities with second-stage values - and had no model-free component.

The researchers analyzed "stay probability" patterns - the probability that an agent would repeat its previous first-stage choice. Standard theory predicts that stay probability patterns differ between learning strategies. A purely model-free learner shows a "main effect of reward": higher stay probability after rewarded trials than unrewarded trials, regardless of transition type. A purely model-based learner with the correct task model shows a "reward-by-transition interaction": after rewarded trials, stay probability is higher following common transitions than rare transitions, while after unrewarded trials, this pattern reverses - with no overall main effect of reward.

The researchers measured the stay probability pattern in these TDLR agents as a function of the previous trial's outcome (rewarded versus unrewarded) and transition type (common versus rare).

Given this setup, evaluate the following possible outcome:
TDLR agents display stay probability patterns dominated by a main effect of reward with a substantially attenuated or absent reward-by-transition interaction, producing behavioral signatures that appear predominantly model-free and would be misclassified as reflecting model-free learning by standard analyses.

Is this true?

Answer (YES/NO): NO